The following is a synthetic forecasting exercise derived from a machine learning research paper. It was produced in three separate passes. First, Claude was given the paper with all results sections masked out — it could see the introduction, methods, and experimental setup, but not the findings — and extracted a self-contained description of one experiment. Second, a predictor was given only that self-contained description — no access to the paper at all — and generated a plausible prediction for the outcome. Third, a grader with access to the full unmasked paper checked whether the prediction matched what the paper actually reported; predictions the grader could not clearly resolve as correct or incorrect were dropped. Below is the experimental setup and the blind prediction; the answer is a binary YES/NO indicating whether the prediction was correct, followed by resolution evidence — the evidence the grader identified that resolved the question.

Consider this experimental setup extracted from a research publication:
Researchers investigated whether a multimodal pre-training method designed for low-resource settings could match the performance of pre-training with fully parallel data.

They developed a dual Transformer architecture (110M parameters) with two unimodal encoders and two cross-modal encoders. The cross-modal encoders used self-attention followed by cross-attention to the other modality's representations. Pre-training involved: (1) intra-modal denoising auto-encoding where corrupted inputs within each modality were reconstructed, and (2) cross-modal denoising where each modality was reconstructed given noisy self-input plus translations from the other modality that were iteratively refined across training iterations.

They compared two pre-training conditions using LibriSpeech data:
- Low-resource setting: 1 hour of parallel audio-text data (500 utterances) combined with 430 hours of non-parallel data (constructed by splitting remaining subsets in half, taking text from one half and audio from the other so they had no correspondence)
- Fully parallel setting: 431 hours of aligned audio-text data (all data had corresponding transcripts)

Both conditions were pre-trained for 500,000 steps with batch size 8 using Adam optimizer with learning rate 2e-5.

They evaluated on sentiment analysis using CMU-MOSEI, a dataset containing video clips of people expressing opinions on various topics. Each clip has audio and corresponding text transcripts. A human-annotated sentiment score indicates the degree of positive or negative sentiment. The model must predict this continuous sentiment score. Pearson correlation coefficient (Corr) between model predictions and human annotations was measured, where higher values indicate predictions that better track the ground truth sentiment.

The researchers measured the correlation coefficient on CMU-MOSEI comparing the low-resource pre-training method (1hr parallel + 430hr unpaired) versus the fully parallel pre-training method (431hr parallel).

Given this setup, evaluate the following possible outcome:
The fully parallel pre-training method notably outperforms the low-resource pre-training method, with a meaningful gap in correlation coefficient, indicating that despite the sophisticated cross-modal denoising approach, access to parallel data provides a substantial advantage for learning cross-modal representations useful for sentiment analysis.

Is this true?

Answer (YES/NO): NO